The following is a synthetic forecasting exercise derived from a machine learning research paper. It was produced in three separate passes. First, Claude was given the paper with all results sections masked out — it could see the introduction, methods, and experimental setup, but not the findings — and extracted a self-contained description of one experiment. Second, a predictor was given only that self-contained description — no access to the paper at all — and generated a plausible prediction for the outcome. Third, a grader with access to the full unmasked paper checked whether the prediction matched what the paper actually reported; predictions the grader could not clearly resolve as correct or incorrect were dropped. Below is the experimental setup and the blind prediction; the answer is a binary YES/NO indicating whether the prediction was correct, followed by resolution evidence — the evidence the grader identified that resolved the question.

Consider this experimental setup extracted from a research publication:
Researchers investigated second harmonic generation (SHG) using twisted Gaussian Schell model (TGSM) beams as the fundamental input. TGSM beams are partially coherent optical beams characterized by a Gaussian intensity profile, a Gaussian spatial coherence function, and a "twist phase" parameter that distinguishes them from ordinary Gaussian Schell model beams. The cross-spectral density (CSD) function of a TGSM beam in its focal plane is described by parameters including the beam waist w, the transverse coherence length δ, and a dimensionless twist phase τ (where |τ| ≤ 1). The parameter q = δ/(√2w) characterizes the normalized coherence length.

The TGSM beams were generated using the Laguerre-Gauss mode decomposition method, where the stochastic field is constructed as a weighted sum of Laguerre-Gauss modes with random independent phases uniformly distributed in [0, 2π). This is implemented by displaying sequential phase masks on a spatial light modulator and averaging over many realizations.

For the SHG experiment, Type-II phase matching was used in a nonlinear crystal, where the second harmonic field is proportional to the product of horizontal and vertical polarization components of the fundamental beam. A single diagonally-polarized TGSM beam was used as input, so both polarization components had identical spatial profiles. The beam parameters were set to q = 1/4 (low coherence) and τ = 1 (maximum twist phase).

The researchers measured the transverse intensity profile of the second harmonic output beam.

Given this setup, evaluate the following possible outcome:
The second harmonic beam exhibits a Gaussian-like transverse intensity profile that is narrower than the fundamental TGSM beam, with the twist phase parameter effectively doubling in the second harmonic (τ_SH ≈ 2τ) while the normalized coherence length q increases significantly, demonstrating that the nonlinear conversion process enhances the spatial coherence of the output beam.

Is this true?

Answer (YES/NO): NO